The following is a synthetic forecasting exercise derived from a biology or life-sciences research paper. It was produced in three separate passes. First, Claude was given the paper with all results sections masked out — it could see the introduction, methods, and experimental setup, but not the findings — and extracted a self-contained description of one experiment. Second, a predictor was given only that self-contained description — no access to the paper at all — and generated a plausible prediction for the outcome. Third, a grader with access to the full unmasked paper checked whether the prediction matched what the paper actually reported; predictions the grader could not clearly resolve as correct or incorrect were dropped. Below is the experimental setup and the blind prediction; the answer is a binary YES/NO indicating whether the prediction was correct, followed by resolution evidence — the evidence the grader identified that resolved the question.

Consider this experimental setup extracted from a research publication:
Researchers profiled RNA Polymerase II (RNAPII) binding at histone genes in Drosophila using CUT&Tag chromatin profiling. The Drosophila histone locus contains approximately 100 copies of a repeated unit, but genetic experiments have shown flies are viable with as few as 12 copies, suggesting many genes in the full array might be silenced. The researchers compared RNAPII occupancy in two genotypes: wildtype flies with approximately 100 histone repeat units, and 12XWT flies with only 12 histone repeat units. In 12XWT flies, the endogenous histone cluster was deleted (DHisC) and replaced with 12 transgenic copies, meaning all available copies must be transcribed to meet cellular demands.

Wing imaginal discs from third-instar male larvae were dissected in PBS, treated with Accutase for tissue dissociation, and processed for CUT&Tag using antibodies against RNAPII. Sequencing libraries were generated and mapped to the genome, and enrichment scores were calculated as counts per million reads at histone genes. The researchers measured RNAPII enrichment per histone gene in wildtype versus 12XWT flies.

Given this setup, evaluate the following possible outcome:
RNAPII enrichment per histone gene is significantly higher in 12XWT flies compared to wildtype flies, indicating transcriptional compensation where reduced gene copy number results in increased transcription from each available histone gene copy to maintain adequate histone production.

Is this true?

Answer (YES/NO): YES